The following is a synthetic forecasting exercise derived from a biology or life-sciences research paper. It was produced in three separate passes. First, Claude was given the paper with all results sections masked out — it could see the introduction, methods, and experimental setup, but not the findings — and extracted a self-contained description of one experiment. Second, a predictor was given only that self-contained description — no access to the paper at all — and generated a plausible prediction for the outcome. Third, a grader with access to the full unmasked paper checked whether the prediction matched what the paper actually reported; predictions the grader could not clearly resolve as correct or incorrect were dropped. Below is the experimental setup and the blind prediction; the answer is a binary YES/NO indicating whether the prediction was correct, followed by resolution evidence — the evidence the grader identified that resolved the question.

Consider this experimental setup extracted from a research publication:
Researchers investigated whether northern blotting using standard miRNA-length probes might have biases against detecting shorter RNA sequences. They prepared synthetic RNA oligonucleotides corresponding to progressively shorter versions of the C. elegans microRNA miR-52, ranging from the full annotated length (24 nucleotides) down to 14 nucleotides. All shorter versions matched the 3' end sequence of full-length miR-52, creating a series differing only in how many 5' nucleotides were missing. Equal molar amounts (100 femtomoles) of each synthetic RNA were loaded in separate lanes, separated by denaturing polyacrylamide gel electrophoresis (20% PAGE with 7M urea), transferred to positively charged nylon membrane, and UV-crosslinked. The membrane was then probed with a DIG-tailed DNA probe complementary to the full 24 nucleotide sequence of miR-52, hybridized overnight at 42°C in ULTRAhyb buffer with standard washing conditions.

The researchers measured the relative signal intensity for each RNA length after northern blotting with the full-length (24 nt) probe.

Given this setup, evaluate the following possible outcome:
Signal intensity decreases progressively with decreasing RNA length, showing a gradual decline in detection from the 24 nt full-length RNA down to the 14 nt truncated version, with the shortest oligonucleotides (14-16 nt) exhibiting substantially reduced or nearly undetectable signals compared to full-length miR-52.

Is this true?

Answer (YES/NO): NO